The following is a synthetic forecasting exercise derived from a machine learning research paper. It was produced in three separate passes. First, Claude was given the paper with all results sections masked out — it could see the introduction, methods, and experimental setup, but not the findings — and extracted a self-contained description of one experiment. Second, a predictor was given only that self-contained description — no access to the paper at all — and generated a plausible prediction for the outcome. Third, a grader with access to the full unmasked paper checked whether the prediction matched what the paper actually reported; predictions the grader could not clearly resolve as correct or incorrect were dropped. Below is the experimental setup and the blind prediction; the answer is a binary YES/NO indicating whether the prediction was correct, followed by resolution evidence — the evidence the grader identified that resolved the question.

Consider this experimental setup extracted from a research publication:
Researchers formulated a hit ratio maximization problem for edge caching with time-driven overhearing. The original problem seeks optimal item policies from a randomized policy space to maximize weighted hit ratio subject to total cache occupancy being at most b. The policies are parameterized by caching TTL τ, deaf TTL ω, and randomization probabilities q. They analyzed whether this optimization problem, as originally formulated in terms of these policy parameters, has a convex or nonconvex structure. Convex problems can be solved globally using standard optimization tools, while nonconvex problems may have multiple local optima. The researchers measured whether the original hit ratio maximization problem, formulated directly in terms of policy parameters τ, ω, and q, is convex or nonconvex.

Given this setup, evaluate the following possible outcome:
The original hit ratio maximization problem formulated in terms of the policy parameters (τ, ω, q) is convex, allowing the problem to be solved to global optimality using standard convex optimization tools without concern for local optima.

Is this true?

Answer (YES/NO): NO